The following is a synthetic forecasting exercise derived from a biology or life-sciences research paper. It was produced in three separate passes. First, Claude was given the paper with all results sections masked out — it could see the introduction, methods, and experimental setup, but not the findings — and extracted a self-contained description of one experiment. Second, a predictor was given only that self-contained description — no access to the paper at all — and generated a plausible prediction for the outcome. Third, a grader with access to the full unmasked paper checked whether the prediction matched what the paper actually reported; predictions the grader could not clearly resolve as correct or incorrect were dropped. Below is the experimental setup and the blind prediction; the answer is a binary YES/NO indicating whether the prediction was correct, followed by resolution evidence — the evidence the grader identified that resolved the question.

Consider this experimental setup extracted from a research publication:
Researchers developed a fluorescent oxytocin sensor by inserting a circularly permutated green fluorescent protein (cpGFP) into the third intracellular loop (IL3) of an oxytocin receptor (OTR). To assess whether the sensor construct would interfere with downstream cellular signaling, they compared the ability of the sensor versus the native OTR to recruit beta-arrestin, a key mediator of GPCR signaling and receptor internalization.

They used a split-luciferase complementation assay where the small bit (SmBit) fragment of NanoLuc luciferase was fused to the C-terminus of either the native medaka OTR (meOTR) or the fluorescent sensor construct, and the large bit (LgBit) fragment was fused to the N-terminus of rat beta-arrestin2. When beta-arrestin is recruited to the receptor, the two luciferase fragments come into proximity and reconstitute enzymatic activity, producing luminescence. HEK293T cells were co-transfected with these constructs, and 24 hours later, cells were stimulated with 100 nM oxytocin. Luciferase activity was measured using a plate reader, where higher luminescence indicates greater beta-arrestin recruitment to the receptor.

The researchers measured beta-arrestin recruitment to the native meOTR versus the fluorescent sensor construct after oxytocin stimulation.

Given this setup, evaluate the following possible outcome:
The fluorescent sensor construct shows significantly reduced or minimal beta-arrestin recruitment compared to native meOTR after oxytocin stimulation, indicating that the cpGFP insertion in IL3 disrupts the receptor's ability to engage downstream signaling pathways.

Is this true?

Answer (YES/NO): YES